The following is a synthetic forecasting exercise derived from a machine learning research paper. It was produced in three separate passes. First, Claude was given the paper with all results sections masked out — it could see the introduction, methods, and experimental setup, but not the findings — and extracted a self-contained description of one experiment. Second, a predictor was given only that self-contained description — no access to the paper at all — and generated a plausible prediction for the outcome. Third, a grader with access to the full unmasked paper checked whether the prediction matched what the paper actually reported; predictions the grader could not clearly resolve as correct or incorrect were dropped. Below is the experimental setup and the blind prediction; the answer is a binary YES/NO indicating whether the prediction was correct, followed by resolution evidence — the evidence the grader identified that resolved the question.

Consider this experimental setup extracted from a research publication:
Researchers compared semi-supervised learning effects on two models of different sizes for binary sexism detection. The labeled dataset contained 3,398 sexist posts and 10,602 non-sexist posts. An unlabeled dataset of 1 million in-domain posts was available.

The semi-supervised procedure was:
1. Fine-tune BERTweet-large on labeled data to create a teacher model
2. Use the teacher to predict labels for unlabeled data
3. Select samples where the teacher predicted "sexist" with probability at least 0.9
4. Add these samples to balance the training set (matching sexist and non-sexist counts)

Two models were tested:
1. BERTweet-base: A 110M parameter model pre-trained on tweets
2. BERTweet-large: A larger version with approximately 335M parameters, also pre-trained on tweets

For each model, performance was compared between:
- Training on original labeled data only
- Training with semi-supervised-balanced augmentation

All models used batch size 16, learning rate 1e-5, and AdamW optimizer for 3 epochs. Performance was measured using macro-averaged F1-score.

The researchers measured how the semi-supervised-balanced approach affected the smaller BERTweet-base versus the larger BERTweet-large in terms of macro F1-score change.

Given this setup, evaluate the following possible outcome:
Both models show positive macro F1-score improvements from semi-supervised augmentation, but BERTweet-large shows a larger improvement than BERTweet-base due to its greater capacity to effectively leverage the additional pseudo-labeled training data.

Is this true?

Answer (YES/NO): NO